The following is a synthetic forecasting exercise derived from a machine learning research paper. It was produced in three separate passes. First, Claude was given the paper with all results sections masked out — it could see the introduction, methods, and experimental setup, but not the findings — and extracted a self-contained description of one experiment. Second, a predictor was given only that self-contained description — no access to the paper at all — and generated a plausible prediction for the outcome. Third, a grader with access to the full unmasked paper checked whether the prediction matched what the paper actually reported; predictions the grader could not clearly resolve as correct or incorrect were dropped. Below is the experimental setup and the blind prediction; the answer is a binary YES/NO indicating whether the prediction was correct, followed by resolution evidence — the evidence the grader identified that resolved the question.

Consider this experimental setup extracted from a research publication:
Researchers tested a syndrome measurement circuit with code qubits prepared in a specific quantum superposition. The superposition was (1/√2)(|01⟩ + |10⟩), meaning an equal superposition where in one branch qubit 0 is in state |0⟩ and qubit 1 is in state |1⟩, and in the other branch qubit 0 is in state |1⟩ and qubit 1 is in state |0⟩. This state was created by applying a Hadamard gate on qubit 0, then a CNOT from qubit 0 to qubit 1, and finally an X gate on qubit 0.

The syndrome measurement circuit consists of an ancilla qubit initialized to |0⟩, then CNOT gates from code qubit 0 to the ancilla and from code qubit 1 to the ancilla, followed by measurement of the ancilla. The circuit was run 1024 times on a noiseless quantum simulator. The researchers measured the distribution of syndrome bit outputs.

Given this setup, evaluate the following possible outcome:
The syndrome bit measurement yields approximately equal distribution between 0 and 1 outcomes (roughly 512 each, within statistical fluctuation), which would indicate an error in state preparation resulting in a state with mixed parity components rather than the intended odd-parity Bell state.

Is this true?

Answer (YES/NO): NO